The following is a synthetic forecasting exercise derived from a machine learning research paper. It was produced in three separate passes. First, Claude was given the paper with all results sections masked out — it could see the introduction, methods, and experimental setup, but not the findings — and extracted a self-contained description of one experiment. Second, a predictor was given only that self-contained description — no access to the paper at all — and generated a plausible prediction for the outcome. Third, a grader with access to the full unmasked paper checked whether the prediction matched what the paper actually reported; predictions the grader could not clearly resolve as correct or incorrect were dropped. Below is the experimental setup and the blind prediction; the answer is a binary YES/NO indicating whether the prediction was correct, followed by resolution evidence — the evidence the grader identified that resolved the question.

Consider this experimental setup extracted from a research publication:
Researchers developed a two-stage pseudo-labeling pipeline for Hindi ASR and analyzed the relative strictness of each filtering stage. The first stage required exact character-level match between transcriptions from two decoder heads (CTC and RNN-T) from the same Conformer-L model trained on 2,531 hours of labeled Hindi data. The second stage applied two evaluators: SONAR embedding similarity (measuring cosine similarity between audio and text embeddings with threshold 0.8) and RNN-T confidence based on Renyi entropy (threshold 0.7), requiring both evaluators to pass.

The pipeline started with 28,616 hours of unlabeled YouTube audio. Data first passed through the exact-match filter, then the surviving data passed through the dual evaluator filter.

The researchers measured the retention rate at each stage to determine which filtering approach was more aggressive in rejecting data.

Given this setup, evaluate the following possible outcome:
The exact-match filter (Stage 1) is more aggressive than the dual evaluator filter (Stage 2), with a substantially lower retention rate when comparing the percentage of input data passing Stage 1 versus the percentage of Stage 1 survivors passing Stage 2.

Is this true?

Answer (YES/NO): YES